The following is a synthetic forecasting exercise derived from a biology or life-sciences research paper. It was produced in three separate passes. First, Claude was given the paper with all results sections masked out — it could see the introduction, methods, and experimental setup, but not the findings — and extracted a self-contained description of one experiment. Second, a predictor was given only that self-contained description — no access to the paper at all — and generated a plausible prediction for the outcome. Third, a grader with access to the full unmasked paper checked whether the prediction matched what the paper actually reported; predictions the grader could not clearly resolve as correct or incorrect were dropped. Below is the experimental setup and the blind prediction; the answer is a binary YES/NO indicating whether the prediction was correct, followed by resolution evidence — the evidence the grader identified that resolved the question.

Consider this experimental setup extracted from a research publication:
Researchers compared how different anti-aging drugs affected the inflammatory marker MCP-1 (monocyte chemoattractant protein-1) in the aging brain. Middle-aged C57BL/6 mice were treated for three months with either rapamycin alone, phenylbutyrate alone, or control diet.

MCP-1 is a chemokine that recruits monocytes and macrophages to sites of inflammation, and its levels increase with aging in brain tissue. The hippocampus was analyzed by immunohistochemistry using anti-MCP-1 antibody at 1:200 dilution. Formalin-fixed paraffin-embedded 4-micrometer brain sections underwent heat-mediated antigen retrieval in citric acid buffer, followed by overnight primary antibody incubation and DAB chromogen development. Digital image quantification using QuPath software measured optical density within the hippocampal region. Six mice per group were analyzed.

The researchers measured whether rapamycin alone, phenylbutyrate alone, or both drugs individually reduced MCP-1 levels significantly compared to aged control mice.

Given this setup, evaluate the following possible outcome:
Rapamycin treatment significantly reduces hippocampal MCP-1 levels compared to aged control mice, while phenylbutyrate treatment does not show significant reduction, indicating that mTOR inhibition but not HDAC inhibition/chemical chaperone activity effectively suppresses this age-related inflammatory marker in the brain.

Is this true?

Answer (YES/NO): NO